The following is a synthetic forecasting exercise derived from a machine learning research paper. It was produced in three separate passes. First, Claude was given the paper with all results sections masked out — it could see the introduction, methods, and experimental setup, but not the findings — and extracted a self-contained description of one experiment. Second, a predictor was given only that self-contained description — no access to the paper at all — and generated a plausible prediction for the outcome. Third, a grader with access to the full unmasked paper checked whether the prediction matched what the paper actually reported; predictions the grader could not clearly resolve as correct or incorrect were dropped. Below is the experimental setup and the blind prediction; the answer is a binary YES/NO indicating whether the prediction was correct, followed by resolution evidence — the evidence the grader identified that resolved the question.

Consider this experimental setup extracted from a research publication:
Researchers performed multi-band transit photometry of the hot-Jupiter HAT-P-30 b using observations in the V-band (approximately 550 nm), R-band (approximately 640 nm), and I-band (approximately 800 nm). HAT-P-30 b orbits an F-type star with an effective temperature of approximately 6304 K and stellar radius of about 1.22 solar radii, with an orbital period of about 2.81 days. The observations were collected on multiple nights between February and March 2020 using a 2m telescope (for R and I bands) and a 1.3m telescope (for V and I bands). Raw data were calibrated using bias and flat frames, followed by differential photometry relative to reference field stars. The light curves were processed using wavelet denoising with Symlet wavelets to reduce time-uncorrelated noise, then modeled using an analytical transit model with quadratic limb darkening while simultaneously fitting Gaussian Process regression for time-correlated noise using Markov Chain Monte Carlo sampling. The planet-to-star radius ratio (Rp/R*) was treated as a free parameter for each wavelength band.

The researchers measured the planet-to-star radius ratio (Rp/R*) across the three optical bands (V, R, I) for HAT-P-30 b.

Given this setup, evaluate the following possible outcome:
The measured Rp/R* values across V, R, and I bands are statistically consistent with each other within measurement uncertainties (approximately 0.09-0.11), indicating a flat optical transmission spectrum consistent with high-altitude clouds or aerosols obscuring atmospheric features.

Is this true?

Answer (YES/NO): NO